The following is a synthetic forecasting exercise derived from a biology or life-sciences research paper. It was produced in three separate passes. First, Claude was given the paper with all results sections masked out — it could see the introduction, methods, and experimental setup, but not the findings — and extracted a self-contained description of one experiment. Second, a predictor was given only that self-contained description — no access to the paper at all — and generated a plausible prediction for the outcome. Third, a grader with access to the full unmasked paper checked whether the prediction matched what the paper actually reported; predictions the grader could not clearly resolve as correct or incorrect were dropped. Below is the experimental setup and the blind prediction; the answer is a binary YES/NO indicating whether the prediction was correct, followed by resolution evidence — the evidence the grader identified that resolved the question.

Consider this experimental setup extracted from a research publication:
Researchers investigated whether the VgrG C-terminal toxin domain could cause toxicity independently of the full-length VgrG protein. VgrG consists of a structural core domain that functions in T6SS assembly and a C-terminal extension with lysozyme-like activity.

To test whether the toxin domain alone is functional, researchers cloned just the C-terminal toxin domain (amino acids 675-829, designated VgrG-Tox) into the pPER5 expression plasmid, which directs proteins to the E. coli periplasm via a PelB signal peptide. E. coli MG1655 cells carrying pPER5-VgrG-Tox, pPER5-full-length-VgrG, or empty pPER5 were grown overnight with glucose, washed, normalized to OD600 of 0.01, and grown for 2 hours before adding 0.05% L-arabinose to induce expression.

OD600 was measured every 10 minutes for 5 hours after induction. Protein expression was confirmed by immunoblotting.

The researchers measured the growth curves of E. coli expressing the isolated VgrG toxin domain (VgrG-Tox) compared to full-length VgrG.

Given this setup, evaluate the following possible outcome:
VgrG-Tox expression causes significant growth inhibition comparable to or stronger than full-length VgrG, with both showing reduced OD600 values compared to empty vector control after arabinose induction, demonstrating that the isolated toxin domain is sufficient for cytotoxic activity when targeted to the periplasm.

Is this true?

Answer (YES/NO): YES